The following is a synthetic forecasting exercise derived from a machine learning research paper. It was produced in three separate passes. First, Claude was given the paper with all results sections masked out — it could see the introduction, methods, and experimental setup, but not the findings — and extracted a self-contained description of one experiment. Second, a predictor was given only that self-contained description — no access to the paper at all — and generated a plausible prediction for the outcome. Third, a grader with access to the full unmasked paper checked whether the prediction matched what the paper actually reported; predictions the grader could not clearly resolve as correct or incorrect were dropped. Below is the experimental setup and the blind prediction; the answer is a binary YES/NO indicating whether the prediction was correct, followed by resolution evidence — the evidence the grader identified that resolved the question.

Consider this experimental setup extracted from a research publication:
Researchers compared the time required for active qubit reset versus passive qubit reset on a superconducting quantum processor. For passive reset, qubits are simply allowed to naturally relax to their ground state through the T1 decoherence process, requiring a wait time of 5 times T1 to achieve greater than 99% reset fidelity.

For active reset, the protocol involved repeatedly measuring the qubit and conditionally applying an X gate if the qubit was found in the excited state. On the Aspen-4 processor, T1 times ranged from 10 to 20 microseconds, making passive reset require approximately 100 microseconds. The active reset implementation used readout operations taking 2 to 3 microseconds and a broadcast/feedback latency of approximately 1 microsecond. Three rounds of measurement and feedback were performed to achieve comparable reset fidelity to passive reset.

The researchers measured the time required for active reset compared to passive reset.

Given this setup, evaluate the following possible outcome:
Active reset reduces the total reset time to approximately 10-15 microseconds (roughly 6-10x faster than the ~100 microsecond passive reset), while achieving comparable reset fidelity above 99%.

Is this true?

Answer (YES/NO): NO